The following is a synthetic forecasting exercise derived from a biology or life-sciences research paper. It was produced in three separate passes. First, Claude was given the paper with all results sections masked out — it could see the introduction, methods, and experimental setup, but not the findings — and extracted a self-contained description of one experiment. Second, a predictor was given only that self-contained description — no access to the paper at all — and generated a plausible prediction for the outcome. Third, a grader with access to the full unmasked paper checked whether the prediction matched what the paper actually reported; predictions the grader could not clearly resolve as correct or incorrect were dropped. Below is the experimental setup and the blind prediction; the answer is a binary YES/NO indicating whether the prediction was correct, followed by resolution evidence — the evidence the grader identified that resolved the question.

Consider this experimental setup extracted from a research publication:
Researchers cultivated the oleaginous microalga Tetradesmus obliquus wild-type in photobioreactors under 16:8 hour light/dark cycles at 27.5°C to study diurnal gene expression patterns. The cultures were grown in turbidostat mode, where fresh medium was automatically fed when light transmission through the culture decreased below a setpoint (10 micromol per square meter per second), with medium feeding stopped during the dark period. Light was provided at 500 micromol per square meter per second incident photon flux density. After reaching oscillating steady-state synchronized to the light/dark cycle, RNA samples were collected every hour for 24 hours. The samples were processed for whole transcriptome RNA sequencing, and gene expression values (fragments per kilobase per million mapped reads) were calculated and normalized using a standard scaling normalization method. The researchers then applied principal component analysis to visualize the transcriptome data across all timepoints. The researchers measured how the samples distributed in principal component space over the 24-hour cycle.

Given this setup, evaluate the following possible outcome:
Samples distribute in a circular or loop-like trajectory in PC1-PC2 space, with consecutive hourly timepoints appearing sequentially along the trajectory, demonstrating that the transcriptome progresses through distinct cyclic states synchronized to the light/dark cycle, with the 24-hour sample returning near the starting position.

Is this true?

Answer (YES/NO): YES